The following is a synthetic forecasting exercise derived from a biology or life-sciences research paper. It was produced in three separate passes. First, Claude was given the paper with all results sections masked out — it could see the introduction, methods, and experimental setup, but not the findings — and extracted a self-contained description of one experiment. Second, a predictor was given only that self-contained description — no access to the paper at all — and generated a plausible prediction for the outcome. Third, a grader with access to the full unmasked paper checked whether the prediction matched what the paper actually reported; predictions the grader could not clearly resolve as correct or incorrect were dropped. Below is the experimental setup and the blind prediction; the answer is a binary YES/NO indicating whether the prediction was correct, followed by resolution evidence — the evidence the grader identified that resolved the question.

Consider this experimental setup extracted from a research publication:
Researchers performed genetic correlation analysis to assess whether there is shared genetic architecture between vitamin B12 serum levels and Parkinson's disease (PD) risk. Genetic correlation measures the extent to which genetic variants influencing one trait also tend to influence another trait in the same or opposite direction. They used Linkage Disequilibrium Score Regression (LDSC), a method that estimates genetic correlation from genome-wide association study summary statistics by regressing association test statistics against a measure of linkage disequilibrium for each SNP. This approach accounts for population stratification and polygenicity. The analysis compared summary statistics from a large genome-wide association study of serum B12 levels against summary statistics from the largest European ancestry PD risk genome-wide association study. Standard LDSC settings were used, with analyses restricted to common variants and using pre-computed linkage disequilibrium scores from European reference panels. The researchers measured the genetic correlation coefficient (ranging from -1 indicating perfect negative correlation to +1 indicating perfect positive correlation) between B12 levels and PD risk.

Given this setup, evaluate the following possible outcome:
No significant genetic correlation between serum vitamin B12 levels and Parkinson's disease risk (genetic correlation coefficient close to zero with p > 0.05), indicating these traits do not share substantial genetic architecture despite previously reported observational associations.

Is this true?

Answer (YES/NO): YES